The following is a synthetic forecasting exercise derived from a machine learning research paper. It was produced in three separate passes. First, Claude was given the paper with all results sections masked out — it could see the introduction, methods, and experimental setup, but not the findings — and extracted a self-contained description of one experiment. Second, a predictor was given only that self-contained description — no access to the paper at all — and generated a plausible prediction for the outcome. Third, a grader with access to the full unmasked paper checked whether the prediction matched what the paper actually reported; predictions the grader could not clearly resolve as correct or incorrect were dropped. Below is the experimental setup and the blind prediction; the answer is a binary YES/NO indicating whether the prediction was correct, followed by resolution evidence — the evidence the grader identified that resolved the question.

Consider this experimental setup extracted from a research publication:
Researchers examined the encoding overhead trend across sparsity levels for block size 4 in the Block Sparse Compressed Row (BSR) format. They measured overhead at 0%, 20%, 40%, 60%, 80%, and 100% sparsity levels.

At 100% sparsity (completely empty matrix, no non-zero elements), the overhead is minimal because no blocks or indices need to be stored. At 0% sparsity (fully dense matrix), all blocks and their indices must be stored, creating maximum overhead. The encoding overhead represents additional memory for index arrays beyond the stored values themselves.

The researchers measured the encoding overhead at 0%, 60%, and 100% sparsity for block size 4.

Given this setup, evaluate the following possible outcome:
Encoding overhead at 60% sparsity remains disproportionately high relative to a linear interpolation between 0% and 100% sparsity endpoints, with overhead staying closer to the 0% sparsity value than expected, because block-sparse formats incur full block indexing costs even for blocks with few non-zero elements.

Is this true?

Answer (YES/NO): NO